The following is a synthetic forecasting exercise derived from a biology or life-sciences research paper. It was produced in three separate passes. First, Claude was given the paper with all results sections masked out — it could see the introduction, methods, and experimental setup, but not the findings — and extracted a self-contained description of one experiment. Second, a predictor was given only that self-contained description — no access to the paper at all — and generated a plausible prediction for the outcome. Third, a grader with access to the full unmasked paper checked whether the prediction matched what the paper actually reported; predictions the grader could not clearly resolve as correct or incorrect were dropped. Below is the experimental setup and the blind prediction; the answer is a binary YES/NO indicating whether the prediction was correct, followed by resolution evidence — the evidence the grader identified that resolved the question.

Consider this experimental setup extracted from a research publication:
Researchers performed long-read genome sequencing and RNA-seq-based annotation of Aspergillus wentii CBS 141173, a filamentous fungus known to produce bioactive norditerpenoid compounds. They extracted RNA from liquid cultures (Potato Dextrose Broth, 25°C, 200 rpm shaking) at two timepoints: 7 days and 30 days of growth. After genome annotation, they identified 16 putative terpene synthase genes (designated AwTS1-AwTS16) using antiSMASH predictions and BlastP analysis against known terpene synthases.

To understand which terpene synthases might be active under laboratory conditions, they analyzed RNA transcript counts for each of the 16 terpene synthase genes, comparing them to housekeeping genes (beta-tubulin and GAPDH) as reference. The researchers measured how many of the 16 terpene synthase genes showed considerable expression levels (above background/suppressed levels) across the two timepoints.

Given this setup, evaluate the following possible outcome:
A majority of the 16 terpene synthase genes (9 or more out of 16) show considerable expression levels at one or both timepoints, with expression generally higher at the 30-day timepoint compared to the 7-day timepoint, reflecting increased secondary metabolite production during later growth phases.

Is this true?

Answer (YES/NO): NO